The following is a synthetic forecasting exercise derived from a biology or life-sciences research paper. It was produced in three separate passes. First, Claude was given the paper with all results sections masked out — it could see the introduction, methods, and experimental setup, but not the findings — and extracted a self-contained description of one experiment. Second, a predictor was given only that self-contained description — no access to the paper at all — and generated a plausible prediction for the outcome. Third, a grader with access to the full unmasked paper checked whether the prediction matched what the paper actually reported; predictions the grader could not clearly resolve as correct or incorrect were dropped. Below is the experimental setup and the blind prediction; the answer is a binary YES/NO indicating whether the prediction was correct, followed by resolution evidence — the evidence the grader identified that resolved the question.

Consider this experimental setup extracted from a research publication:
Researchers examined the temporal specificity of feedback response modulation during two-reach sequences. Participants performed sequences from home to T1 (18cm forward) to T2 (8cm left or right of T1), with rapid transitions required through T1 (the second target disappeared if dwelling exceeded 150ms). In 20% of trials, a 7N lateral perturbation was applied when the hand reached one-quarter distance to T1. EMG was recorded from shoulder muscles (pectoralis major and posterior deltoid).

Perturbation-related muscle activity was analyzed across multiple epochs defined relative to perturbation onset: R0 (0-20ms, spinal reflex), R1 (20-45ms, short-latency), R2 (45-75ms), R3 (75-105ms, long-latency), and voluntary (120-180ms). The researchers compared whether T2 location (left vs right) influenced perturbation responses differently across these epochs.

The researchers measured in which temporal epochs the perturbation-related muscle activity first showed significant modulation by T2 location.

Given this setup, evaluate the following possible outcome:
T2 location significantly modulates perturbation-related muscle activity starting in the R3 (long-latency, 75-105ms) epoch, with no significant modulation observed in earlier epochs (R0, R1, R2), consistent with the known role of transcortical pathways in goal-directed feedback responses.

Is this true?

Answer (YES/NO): NO